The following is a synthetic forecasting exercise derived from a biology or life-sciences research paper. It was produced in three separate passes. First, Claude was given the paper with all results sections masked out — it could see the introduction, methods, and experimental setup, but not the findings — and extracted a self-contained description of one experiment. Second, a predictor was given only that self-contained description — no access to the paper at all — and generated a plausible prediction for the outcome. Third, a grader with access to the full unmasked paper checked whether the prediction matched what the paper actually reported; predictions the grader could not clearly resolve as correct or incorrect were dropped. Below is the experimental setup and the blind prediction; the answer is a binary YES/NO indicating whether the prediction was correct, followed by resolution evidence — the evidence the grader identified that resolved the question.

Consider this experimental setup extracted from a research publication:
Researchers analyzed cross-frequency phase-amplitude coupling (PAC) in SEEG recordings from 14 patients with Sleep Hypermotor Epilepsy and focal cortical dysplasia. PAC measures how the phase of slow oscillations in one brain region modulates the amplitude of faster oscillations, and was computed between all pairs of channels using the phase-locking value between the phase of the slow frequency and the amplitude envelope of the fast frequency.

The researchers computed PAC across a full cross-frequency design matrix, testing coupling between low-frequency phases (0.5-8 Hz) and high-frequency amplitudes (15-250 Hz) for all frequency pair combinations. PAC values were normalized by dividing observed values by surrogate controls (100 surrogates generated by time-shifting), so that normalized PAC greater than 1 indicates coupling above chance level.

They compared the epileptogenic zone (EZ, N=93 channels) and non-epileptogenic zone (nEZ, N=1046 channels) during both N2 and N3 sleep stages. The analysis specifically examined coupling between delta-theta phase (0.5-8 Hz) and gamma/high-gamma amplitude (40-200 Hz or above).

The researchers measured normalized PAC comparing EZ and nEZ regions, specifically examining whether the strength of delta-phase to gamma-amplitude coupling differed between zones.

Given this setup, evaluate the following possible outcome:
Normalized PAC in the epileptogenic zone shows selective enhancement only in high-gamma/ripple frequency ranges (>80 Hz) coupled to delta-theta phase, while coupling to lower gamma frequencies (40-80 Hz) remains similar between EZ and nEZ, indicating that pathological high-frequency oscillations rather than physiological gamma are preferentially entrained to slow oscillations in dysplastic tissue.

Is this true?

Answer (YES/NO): NO